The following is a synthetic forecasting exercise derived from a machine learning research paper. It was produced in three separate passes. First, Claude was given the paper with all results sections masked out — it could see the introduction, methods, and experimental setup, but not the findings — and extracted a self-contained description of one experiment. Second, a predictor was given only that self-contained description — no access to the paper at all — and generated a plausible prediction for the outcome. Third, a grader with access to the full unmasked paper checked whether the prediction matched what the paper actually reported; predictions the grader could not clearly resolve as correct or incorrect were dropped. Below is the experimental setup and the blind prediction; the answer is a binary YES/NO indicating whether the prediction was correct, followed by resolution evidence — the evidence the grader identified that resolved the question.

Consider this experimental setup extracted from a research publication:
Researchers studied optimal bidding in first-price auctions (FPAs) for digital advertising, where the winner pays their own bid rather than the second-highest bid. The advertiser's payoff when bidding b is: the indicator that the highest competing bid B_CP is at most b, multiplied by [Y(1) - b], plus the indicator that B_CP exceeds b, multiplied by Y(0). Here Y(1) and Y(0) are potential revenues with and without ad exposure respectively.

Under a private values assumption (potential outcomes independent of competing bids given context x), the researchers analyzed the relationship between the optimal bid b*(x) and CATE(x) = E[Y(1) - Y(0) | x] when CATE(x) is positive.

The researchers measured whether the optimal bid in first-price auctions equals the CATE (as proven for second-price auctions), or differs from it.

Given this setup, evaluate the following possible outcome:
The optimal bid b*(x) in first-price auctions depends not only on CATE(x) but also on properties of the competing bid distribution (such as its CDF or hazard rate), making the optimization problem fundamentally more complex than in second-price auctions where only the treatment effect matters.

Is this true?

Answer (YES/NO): YES